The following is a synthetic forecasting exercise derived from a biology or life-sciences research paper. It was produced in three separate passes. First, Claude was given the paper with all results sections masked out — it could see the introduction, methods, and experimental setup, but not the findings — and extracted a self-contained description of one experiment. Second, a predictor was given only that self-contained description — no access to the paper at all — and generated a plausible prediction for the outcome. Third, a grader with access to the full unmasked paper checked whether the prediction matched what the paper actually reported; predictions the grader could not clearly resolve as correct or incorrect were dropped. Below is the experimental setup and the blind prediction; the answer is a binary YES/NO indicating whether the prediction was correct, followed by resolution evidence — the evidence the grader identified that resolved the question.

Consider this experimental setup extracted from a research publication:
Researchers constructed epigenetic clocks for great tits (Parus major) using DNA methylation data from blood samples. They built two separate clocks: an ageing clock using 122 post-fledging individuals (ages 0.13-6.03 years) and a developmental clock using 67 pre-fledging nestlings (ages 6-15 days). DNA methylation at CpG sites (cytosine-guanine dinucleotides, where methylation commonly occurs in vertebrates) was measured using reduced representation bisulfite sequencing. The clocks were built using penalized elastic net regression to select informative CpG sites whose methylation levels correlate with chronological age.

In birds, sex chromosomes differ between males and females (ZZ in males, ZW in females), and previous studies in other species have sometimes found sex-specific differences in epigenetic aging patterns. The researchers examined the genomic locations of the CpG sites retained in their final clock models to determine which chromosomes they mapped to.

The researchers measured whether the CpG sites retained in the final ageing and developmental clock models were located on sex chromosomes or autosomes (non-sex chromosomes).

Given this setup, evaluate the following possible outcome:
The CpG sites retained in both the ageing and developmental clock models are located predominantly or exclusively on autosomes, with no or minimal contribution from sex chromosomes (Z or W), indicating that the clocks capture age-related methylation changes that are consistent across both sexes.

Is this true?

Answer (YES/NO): YES